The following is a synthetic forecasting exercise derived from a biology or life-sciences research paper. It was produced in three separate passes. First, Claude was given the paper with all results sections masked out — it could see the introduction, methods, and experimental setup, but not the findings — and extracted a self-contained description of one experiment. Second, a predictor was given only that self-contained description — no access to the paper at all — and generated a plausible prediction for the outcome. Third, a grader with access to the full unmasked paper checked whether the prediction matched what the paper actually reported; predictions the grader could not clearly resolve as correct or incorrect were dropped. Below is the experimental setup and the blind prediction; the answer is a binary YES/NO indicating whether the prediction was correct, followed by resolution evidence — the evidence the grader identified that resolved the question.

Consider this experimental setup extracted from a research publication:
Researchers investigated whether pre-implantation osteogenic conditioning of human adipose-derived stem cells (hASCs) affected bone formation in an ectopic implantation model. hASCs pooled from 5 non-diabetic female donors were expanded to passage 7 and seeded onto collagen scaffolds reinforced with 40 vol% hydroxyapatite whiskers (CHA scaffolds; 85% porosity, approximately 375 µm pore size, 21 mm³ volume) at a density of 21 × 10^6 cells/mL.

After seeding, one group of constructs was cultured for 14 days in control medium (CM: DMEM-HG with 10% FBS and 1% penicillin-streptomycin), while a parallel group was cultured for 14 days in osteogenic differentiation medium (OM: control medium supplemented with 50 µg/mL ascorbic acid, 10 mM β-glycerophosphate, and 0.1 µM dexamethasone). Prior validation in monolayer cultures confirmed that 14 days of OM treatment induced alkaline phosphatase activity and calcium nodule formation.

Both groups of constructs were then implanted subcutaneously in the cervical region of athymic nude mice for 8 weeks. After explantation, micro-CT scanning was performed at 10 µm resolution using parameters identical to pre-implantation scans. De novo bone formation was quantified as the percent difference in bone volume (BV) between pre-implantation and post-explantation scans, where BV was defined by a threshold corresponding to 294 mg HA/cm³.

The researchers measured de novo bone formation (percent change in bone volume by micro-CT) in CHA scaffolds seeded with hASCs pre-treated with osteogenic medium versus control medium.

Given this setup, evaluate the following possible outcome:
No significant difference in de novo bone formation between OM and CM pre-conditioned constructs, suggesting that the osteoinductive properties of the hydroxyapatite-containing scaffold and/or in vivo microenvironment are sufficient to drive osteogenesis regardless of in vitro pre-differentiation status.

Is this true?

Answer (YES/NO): NO